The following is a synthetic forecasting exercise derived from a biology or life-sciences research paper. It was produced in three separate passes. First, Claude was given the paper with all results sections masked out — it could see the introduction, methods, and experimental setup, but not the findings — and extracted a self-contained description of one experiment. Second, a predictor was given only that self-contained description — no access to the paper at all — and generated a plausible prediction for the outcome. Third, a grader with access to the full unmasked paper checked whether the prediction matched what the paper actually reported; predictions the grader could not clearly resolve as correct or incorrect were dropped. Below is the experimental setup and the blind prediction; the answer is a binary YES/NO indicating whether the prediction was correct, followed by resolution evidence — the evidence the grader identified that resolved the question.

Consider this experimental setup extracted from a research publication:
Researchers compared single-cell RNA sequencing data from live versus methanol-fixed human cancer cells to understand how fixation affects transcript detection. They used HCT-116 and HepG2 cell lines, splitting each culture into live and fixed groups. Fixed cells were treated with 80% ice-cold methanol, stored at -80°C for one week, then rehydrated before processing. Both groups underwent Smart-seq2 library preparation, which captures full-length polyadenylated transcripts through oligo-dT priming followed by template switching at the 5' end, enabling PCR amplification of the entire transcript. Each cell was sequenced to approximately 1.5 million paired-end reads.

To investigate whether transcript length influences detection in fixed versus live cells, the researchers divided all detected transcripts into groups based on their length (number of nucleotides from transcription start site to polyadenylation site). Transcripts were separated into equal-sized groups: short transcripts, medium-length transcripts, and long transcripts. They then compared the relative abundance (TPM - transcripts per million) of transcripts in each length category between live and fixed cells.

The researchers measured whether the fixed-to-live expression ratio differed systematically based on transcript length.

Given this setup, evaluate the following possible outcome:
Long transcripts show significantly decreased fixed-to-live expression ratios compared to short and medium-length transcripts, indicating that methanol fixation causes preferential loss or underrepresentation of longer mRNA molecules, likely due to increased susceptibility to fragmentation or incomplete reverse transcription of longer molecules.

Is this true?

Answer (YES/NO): YES